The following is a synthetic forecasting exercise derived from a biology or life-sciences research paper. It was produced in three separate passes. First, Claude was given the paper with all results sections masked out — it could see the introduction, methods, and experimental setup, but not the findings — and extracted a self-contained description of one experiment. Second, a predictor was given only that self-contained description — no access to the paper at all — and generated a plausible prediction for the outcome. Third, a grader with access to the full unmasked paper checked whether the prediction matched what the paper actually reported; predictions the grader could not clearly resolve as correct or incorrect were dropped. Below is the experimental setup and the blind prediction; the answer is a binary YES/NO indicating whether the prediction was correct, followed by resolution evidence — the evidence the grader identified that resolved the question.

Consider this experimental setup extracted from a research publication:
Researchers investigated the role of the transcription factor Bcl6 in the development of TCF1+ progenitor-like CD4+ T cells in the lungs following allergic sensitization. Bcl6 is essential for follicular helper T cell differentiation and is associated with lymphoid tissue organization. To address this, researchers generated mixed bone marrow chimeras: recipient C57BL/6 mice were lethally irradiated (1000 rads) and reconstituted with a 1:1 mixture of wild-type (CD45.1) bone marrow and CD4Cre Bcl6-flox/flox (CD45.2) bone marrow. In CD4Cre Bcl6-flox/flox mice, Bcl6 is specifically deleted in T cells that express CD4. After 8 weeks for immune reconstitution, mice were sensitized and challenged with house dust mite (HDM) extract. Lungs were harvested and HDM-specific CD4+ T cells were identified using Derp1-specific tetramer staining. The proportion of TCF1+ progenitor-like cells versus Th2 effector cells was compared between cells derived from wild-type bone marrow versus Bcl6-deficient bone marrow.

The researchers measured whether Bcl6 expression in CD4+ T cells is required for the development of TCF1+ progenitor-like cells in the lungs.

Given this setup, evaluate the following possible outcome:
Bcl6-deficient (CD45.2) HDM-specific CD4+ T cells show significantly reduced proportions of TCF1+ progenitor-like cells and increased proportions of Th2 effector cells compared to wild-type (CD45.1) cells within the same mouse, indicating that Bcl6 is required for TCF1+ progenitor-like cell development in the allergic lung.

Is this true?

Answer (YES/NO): NO